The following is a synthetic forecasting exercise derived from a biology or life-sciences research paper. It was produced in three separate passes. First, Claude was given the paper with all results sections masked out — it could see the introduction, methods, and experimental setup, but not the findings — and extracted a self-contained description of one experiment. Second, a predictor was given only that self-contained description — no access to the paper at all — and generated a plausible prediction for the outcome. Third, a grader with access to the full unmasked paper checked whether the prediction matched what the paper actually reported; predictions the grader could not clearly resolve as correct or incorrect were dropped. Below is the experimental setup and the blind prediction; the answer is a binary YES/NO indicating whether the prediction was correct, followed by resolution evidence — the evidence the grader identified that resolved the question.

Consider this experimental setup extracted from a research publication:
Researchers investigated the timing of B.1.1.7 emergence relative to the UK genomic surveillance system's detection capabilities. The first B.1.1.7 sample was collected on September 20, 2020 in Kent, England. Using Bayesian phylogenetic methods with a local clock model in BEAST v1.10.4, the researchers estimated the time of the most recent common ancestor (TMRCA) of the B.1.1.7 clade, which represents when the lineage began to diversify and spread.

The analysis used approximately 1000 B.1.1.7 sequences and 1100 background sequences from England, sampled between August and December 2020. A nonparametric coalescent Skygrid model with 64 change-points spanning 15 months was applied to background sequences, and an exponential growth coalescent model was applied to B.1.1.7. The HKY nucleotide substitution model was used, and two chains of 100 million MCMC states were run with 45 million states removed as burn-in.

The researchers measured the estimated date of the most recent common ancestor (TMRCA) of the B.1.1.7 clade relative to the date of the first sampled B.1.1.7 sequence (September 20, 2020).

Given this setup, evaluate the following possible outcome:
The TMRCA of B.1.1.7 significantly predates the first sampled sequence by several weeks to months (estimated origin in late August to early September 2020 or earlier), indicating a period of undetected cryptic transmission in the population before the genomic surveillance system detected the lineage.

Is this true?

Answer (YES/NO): NO